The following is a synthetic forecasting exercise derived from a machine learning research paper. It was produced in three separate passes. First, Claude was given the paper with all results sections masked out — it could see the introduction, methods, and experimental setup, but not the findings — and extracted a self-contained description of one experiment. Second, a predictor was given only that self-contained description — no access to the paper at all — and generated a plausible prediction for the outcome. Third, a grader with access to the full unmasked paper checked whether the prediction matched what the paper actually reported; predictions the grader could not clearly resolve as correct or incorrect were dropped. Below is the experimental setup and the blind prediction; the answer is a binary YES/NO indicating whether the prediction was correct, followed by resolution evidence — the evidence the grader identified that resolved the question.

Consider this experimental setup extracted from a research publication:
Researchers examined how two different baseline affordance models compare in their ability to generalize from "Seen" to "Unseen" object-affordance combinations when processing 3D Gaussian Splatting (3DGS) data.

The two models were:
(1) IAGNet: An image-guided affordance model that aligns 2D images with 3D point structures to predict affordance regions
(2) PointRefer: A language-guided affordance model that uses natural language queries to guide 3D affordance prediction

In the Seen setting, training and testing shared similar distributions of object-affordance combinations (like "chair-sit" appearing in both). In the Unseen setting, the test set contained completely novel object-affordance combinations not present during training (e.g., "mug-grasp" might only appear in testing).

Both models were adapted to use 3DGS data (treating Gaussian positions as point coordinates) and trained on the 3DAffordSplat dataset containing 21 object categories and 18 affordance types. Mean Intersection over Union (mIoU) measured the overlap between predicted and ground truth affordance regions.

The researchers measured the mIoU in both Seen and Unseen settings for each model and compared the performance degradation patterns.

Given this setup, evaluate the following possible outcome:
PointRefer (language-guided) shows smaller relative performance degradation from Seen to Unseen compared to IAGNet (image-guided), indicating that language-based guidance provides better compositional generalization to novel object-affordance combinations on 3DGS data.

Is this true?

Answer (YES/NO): YES